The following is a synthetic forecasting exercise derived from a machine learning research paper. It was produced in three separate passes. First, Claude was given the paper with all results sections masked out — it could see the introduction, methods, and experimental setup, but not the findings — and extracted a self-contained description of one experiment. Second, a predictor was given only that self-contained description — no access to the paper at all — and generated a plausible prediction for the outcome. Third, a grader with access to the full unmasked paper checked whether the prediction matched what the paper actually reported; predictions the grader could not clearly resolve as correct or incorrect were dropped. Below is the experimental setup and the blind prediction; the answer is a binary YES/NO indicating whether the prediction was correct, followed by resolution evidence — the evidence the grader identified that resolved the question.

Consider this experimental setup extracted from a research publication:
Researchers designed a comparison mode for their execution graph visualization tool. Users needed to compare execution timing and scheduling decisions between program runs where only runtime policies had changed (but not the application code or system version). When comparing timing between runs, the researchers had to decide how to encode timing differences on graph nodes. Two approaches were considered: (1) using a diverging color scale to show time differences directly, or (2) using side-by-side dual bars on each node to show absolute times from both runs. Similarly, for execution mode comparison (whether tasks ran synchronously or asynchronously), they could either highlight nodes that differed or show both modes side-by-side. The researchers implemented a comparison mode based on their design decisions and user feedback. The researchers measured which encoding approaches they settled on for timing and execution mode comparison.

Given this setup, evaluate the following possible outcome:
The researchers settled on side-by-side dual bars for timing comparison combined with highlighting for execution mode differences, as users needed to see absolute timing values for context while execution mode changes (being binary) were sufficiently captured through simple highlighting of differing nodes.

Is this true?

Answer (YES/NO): NO